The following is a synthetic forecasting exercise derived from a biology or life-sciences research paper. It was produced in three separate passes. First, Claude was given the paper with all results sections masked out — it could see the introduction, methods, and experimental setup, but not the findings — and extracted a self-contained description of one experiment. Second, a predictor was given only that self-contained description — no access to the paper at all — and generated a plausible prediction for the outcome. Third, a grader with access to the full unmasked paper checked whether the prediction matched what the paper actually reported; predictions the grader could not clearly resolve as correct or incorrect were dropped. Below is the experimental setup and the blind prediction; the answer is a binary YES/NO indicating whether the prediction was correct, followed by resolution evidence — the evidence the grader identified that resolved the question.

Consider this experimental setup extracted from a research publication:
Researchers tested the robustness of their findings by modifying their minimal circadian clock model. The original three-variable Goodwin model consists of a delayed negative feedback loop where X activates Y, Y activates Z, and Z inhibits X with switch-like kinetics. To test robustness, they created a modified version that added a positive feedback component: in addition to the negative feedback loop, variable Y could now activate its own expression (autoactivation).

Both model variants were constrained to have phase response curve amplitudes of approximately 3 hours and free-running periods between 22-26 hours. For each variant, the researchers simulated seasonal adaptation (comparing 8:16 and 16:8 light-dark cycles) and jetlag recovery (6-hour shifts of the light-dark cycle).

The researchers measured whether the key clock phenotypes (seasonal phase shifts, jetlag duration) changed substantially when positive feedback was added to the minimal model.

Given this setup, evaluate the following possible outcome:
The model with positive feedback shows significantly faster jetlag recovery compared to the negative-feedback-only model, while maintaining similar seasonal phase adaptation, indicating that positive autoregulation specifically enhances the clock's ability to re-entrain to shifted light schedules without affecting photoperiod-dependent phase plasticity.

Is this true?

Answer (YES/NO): NO